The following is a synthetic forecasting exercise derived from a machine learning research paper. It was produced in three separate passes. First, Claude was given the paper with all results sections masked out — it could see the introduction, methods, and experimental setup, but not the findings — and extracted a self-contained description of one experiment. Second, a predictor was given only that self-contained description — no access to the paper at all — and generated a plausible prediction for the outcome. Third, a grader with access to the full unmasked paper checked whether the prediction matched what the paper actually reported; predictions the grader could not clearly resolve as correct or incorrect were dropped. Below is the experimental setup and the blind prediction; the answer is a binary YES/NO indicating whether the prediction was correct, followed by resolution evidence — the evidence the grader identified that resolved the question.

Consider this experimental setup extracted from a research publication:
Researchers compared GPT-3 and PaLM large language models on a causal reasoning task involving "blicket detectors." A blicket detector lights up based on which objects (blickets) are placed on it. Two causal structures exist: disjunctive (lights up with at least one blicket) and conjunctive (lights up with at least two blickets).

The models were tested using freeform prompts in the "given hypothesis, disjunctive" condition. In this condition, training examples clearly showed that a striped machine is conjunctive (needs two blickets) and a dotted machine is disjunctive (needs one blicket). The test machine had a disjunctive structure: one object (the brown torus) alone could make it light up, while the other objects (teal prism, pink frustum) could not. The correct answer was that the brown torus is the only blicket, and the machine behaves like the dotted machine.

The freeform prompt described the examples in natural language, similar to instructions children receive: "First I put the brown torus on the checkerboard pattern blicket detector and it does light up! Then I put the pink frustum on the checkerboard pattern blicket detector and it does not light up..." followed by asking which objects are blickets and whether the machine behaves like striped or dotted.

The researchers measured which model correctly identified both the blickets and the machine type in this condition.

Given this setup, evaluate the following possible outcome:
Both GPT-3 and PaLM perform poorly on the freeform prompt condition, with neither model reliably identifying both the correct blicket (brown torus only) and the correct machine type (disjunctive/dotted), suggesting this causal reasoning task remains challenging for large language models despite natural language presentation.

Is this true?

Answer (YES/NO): YES